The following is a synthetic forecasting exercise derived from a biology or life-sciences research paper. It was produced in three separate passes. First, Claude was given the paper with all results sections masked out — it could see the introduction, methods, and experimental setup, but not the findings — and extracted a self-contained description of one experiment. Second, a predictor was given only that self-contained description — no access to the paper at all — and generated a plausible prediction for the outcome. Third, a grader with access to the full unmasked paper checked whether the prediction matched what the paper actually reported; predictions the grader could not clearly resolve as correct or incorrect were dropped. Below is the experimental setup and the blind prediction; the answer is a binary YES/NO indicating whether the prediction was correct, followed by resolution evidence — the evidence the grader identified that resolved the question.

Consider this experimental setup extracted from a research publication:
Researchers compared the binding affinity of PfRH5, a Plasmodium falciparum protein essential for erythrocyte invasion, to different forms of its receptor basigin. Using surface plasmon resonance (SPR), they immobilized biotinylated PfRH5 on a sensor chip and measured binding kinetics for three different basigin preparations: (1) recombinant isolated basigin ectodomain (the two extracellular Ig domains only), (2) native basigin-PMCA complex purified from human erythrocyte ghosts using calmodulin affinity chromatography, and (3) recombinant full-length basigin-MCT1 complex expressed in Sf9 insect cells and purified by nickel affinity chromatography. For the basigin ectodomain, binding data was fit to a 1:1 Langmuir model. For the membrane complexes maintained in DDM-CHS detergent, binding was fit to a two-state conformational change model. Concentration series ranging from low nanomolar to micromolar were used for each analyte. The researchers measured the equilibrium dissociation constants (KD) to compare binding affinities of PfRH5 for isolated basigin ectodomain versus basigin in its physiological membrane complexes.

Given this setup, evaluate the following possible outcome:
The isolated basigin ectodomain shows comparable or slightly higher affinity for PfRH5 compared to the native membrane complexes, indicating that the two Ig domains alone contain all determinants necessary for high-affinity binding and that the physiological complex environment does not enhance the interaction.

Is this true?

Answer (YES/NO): NO